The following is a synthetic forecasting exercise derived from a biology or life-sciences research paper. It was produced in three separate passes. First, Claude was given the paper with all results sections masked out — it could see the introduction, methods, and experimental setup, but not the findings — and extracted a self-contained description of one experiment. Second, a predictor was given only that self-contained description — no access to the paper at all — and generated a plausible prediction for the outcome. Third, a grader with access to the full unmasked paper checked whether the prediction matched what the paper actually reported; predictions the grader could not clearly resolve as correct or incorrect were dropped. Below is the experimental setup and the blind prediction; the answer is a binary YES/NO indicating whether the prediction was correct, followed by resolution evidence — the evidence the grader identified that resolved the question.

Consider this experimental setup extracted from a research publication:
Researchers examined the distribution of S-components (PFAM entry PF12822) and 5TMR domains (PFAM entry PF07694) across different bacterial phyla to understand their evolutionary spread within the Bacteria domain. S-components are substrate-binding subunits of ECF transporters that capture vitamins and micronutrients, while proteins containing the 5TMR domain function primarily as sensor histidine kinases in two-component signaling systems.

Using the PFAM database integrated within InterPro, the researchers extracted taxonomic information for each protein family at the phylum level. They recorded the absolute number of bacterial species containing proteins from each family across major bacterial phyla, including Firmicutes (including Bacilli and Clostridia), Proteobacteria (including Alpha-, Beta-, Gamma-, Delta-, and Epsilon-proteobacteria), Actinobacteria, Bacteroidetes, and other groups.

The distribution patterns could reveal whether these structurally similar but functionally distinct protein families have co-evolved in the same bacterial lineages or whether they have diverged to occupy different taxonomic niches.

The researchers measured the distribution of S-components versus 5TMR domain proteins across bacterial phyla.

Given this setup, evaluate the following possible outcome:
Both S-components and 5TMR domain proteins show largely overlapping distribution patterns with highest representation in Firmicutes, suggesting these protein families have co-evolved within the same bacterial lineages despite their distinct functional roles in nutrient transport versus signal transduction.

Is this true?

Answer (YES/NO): NO